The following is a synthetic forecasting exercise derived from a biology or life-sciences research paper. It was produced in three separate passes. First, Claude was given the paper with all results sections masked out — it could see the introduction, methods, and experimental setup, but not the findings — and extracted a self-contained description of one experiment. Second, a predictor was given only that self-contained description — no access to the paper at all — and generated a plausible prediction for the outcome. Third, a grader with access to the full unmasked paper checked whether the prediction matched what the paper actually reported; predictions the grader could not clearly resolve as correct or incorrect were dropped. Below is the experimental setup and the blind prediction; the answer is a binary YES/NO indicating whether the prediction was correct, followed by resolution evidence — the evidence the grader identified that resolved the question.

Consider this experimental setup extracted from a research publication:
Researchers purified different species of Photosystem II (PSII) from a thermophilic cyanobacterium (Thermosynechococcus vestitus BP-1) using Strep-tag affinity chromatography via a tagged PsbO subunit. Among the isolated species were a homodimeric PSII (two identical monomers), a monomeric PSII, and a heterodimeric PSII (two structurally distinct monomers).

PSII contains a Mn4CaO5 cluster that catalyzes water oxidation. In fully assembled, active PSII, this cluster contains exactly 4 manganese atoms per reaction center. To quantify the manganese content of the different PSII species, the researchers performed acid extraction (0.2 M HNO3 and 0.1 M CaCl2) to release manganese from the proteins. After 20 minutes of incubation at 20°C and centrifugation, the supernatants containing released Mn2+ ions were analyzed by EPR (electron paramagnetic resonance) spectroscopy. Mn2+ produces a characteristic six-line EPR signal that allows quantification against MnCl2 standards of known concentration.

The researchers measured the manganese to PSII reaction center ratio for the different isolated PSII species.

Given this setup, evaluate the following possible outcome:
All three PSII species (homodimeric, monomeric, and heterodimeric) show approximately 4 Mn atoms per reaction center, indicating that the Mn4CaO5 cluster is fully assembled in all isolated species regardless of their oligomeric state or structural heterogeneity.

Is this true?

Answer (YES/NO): NO